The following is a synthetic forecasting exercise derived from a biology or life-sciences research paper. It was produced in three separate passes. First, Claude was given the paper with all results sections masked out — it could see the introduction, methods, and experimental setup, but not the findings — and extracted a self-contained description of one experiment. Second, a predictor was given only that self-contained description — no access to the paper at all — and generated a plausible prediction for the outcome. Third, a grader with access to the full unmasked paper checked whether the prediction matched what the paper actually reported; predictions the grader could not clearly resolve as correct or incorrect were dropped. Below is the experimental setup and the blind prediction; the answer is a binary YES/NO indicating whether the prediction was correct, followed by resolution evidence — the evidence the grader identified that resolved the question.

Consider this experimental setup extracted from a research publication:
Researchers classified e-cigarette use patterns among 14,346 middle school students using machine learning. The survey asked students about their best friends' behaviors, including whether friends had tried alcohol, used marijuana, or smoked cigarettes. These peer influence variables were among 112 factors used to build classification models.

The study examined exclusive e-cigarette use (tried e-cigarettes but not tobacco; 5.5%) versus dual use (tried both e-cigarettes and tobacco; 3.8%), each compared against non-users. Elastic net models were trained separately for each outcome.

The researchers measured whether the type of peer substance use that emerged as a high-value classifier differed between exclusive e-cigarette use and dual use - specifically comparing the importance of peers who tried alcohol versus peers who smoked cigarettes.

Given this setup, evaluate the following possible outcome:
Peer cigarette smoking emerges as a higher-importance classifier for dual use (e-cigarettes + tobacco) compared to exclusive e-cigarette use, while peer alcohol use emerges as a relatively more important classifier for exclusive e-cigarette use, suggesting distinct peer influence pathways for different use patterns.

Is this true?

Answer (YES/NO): YES